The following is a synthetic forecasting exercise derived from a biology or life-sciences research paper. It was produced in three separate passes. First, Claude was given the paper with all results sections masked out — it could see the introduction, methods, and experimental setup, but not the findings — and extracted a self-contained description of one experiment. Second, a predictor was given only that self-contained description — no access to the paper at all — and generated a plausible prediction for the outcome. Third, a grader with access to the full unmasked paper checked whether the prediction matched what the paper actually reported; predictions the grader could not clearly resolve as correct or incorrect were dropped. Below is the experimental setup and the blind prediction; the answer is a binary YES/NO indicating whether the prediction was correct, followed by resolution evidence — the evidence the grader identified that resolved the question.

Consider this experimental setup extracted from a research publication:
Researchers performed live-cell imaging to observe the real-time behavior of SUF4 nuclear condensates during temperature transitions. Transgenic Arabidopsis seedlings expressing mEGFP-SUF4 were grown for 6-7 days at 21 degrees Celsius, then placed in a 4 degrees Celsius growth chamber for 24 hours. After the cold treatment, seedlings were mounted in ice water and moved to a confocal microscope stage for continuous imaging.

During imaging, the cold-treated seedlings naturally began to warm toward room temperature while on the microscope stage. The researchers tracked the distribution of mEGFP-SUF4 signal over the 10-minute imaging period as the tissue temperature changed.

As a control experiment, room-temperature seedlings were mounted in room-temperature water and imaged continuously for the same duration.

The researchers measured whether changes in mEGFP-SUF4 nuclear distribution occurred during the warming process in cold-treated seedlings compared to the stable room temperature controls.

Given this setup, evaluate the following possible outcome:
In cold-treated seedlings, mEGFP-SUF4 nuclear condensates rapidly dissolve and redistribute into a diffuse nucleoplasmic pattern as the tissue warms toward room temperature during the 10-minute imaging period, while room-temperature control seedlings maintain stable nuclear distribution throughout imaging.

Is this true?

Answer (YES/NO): NO